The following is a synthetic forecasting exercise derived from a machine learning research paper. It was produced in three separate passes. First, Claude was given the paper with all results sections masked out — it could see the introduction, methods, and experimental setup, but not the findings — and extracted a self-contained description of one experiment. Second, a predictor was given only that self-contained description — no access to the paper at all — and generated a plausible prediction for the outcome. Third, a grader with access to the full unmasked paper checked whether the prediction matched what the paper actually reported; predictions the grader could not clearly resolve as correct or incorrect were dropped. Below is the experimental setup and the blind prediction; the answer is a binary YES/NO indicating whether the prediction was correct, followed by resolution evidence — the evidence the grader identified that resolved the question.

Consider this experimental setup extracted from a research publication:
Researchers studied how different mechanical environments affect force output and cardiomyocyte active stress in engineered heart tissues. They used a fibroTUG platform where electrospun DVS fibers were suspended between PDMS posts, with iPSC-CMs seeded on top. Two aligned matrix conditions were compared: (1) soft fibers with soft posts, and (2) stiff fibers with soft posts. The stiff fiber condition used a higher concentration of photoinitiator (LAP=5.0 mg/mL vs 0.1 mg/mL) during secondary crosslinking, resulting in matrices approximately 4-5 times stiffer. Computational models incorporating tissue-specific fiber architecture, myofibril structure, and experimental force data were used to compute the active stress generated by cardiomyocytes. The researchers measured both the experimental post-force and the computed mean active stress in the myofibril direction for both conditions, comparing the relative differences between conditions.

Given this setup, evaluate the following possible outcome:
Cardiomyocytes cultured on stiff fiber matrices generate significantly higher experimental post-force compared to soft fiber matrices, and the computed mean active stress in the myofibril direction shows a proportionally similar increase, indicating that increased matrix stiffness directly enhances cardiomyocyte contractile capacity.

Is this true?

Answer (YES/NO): NO